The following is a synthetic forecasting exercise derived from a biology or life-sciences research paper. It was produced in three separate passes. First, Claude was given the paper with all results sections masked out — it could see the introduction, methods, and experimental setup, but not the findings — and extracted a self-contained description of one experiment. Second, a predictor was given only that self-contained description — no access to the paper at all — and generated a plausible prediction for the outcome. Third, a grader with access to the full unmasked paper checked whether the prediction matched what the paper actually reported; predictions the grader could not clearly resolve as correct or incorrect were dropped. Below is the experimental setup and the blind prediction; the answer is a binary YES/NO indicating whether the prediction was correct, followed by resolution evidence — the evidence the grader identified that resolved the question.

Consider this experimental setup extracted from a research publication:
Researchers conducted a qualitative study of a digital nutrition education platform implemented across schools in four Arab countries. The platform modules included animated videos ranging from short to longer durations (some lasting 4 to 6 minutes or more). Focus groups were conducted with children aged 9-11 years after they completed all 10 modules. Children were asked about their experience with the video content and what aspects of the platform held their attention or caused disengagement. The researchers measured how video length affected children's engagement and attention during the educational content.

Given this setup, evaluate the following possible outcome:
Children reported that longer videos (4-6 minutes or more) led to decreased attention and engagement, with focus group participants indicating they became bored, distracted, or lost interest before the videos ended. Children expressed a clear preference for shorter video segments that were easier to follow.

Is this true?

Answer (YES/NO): NO